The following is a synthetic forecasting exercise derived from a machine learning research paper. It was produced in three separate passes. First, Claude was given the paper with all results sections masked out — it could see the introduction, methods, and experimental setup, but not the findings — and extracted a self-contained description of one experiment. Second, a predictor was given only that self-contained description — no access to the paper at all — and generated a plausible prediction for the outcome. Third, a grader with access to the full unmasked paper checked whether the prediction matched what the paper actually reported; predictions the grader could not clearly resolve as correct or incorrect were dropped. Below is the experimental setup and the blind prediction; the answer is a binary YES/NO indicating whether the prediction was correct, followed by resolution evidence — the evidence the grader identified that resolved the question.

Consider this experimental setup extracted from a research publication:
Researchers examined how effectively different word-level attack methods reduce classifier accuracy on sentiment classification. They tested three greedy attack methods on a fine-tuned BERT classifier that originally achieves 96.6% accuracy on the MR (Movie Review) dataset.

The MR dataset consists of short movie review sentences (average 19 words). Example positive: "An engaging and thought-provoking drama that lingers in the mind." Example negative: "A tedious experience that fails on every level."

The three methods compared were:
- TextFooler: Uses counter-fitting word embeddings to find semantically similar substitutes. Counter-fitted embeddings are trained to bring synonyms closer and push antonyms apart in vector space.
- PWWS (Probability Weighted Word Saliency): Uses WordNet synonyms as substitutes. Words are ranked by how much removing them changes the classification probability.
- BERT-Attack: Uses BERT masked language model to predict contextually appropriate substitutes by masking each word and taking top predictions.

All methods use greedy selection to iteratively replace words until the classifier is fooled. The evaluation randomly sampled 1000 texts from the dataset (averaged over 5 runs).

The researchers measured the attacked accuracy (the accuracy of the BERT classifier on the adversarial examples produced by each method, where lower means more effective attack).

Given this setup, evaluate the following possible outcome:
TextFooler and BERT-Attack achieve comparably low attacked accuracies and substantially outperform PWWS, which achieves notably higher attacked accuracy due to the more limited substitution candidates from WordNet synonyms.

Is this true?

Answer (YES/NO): NO